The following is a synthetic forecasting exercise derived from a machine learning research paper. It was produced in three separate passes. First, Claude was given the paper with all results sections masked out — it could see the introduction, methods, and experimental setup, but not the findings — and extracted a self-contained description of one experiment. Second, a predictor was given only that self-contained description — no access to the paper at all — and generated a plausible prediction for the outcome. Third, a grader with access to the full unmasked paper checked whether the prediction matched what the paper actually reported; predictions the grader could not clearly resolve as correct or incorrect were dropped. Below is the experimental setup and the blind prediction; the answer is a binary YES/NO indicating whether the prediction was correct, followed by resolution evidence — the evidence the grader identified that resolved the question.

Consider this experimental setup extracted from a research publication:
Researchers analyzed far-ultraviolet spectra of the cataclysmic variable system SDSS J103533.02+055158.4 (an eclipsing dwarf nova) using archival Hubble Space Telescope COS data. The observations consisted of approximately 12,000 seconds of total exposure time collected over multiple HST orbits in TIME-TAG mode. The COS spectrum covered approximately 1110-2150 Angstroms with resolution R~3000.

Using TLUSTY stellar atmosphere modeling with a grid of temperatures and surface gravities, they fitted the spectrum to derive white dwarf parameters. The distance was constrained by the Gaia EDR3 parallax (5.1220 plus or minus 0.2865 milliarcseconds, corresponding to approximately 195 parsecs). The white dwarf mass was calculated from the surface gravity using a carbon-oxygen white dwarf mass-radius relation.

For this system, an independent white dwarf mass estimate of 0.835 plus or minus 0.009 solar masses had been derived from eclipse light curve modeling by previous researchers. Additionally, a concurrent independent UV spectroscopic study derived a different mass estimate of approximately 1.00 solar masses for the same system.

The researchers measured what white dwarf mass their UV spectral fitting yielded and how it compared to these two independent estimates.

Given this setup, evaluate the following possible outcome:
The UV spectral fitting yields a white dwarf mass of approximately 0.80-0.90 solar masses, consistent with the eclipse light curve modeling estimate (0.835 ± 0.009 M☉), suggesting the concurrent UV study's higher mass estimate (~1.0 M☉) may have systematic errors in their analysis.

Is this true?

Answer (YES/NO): YES